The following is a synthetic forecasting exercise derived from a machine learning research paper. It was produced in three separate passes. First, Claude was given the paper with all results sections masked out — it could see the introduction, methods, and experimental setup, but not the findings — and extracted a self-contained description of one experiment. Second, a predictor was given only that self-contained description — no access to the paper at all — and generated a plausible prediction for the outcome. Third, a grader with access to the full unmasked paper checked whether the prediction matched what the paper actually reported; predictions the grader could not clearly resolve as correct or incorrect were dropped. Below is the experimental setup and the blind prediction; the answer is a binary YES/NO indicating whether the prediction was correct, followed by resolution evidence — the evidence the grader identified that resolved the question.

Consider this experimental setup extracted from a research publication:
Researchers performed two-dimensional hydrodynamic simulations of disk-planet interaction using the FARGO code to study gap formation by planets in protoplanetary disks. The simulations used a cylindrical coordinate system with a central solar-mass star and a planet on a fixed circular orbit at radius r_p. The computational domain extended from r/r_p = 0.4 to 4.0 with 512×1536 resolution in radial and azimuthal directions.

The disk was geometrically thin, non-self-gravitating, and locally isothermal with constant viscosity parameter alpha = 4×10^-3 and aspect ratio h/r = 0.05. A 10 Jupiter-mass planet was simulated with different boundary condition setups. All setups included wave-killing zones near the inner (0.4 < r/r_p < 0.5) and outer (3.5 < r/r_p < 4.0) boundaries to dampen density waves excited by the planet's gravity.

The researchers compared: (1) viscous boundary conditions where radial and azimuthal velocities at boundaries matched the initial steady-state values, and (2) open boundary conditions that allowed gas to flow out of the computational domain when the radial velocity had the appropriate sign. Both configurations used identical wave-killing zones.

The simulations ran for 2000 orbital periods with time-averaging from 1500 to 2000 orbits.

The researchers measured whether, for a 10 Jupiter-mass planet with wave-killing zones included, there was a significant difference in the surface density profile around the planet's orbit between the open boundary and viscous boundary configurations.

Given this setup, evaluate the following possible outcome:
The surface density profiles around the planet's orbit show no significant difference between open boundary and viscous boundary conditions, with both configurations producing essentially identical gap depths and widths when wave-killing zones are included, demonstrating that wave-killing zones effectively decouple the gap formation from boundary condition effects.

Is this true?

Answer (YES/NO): NO